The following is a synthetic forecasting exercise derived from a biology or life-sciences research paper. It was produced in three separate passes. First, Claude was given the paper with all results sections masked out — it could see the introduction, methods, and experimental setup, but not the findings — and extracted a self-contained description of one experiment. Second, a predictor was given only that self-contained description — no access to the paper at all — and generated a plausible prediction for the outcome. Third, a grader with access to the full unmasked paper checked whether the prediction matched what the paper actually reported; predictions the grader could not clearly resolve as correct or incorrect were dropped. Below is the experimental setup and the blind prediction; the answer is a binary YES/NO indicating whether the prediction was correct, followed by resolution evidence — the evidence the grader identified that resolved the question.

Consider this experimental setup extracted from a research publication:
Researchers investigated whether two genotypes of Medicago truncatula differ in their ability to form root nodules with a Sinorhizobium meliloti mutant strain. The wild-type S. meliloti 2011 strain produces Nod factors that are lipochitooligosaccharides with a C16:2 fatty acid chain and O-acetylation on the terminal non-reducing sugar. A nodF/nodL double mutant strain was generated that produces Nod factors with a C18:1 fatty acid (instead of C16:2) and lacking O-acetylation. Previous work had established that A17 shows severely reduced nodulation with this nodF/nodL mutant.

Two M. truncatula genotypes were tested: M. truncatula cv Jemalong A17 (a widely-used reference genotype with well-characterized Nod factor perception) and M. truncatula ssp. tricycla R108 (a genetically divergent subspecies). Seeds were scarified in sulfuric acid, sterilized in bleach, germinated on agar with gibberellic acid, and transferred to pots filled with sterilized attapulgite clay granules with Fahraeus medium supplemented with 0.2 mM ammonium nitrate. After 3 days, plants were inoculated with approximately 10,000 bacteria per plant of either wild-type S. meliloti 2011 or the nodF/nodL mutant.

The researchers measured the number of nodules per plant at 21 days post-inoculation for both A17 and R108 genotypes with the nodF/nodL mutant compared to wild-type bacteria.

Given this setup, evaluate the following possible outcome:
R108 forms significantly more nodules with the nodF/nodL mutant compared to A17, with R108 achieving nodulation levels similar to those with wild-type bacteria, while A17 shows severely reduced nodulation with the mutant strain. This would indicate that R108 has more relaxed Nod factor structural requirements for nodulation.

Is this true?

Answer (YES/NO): YES